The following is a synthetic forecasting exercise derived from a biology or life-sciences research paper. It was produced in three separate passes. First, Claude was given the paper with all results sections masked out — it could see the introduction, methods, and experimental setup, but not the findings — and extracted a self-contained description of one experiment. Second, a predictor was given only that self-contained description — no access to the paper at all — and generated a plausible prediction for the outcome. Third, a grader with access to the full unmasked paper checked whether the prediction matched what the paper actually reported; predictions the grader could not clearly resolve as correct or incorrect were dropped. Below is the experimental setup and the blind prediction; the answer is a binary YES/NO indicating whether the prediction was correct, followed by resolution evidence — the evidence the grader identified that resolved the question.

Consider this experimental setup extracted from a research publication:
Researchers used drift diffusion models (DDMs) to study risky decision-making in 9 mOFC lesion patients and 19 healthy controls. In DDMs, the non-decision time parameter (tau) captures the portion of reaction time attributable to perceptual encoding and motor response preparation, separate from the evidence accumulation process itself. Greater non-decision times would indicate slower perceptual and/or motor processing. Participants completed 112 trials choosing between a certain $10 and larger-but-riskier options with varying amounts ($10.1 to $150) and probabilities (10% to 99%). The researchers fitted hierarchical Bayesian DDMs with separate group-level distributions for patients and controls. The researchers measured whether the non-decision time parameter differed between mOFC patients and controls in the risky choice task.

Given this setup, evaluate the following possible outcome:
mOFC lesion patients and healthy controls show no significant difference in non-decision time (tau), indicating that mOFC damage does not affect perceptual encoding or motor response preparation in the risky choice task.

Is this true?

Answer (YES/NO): NO